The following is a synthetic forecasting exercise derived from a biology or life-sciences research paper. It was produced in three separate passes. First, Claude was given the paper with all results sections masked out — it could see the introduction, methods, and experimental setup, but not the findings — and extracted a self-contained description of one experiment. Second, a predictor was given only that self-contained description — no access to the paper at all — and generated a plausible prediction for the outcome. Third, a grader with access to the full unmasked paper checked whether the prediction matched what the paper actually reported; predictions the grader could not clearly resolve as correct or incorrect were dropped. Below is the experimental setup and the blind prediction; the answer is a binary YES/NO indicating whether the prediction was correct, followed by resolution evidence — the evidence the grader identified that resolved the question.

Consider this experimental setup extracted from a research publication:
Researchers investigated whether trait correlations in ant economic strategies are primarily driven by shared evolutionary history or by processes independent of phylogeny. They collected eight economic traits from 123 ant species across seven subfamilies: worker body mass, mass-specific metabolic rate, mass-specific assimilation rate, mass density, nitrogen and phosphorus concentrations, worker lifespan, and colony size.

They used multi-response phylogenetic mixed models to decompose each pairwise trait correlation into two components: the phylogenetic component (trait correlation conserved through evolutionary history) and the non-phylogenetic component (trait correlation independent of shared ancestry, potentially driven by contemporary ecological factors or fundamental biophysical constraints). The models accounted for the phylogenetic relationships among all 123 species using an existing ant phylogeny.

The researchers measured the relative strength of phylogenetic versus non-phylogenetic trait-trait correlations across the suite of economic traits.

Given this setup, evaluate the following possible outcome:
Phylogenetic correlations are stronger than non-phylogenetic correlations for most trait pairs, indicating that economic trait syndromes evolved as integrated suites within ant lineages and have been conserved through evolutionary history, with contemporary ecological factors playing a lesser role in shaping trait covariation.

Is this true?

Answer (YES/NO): YES